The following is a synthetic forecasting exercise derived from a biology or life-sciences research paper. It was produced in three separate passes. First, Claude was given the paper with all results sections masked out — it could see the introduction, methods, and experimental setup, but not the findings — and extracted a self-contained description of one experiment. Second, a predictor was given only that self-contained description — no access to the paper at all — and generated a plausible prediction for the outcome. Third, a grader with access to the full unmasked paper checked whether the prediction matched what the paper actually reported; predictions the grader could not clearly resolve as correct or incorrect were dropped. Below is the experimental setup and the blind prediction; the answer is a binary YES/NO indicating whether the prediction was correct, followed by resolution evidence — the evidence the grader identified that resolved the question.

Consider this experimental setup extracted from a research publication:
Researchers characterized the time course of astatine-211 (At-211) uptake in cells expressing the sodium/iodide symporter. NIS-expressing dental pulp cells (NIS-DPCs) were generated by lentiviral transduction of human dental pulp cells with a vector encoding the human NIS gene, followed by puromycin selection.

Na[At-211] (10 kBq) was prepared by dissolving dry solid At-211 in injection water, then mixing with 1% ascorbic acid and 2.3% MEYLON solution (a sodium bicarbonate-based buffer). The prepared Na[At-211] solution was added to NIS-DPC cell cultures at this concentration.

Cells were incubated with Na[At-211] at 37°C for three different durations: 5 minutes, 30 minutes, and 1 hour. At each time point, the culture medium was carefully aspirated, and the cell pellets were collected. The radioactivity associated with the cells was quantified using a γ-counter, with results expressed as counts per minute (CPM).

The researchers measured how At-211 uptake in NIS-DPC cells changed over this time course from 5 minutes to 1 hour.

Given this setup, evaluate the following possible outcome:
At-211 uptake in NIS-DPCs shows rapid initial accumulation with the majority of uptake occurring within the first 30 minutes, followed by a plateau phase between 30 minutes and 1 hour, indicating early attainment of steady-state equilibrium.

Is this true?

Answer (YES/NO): NO